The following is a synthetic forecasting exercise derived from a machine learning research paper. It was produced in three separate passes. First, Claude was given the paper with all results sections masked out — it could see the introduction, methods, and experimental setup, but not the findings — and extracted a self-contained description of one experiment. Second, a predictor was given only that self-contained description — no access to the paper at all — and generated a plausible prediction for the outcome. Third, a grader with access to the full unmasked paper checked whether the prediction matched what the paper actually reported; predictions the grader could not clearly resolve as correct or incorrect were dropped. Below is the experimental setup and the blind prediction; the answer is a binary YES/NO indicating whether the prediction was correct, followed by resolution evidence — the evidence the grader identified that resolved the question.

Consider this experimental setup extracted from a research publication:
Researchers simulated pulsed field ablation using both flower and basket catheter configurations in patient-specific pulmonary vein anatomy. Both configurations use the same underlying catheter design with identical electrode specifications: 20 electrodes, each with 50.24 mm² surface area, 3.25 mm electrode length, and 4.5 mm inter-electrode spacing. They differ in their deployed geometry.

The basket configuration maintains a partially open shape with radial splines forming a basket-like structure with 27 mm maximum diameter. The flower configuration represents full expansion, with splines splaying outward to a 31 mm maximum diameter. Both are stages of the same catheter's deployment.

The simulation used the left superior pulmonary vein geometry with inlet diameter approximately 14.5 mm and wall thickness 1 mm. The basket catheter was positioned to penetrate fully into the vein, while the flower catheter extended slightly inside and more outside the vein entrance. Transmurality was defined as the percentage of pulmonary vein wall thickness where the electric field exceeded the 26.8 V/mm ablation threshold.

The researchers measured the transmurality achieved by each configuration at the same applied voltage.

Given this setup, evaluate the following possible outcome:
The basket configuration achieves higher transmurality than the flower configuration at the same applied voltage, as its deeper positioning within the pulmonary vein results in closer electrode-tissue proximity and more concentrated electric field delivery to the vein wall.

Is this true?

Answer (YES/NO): YES